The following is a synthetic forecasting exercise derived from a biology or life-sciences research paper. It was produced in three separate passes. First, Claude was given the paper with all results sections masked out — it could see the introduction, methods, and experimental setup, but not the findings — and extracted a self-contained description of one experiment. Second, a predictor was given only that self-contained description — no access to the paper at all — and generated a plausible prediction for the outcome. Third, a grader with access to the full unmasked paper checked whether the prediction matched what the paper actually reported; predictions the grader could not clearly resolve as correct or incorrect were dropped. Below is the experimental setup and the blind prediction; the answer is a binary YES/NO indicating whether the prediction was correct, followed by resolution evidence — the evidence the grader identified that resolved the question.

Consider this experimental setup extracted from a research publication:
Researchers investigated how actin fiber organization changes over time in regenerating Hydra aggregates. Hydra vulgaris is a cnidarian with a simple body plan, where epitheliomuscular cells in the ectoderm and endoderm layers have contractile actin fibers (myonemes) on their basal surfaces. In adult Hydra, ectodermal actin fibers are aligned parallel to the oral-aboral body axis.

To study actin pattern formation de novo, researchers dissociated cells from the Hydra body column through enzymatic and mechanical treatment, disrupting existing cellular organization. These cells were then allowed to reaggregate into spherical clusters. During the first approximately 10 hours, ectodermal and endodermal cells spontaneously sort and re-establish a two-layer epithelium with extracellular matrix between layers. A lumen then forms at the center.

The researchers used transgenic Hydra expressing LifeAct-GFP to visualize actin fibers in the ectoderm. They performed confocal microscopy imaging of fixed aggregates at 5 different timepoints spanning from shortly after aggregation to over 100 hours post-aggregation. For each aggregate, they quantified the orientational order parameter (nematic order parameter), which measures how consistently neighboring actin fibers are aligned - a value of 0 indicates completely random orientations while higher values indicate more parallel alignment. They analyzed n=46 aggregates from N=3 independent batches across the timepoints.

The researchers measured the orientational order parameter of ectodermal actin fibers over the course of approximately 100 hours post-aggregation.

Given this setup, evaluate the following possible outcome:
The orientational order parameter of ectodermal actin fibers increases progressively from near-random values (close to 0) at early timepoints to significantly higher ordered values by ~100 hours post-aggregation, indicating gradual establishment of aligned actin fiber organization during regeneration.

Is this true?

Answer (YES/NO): NO